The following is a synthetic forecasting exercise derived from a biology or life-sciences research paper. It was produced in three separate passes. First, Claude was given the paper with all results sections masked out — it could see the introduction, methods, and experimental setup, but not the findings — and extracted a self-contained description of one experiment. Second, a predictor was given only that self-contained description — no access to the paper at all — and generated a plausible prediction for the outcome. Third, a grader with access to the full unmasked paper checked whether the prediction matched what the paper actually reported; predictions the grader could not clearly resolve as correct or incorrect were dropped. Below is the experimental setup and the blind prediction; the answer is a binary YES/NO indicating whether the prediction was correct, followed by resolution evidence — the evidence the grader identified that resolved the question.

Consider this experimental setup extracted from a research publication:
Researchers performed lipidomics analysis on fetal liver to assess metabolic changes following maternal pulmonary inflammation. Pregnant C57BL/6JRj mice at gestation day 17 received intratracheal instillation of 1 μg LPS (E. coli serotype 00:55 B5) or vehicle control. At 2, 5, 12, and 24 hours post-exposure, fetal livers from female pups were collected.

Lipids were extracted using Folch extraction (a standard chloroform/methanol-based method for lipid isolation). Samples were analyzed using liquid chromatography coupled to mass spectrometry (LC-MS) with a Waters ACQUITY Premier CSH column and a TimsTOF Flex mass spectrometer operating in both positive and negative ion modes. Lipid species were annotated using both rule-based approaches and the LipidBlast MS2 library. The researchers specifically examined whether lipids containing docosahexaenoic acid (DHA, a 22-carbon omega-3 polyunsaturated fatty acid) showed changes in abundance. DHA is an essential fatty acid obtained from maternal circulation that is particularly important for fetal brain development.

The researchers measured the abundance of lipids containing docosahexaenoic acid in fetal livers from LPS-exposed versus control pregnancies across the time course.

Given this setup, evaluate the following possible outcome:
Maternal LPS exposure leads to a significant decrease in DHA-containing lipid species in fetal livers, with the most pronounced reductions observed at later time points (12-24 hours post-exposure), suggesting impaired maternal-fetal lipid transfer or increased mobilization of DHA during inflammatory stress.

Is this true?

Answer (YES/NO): NO